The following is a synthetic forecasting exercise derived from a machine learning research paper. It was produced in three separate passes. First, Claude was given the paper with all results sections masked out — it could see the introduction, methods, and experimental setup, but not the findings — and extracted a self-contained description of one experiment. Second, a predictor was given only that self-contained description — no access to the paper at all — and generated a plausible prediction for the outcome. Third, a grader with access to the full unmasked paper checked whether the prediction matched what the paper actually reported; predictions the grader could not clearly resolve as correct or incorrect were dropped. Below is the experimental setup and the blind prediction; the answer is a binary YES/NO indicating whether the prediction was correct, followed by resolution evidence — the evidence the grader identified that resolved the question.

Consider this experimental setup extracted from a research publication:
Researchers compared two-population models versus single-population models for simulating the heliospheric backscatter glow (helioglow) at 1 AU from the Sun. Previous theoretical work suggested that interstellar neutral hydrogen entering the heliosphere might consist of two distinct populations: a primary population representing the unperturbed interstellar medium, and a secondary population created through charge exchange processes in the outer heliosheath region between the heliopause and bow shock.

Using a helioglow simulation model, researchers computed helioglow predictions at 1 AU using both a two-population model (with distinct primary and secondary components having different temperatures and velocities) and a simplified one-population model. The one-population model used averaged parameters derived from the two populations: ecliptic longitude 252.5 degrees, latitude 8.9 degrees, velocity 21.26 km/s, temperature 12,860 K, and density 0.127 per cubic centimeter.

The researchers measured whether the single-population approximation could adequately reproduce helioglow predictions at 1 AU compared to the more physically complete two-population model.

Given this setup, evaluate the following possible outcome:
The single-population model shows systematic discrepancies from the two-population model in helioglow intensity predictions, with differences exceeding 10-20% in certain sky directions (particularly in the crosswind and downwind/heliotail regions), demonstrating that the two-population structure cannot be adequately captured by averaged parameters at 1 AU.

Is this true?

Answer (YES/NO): NO